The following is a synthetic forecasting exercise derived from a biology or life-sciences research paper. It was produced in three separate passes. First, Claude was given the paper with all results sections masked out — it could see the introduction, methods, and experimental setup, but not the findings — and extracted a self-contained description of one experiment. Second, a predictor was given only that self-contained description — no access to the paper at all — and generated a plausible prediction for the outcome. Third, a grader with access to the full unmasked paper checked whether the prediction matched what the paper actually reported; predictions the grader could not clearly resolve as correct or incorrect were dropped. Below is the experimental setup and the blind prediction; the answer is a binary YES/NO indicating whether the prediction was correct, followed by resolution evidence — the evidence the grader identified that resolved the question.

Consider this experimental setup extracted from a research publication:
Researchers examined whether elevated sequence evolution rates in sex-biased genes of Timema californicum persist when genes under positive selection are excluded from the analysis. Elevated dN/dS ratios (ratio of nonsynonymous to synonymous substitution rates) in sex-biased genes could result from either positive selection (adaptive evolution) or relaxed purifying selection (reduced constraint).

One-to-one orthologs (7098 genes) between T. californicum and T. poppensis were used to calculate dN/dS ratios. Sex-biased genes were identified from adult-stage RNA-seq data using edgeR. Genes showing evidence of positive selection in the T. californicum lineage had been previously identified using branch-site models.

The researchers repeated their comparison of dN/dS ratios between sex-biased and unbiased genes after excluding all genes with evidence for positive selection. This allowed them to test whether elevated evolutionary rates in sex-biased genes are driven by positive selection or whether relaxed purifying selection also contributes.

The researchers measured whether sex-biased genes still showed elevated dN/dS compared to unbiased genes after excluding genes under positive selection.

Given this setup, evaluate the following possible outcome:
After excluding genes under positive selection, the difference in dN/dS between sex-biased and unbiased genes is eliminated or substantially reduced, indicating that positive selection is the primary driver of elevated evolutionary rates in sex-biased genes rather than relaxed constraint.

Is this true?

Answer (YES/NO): NO